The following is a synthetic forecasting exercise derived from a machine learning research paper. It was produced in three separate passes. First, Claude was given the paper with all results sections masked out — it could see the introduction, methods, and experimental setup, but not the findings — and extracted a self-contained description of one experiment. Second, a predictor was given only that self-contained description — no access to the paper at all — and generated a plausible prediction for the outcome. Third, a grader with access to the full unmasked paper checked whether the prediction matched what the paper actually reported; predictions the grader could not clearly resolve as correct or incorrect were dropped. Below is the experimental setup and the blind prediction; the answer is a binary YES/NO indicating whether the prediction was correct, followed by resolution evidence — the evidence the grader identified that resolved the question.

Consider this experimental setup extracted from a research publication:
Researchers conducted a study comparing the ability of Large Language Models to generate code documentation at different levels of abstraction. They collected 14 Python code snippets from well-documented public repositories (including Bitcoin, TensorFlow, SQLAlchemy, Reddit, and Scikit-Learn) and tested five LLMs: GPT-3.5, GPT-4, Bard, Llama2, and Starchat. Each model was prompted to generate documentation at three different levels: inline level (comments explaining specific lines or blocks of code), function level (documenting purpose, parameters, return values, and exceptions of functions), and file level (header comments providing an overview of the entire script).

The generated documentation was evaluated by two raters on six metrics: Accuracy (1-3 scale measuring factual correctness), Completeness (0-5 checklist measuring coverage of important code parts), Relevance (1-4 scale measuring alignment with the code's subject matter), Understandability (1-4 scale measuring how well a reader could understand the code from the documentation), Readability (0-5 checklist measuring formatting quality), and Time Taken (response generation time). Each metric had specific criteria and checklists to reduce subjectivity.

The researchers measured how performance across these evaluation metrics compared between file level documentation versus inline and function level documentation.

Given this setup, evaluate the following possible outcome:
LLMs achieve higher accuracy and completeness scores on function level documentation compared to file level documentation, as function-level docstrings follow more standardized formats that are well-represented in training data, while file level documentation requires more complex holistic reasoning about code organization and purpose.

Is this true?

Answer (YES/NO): YES